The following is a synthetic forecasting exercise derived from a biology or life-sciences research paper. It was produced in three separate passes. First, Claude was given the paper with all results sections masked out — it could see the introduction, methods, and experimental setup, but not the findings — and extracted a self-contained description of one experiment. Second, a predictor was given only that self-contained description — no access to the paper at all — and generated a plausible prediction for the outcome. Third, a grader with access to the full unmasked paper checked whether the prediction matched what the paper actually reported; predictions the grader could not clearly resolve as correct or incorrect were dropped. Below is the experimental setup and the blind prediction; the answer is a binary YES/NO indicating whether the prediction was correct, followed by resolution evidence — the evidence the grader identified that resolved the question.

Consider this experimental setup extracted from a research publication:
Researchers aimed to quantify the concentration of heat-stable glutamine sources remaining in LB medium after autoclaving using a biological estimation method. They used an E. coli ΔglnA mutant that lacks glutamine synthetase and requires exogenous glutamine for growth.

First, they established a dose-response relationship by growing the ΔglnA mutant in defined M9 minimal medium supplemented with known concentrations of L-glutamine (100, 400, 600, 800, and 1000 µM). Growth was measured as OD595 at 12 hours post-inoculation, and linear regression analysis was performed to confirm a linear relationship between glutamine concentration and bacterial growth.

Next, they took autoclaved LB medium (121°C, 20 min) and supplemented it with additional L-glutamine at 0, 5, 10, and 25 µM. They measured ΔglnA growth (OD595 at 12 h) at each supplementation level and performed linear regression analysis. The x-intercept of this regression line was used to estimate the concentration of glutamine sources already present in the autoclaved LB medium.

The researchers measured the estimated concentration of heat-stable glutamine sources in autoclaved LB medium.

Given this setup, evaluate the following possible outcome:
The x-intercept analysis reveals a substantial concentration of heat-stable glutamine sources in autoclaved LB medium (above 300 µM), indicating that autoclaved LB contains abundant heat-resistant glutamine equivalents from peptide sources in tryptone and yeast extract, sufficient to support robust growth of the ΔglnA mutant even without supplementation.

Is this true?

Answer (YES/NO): NO